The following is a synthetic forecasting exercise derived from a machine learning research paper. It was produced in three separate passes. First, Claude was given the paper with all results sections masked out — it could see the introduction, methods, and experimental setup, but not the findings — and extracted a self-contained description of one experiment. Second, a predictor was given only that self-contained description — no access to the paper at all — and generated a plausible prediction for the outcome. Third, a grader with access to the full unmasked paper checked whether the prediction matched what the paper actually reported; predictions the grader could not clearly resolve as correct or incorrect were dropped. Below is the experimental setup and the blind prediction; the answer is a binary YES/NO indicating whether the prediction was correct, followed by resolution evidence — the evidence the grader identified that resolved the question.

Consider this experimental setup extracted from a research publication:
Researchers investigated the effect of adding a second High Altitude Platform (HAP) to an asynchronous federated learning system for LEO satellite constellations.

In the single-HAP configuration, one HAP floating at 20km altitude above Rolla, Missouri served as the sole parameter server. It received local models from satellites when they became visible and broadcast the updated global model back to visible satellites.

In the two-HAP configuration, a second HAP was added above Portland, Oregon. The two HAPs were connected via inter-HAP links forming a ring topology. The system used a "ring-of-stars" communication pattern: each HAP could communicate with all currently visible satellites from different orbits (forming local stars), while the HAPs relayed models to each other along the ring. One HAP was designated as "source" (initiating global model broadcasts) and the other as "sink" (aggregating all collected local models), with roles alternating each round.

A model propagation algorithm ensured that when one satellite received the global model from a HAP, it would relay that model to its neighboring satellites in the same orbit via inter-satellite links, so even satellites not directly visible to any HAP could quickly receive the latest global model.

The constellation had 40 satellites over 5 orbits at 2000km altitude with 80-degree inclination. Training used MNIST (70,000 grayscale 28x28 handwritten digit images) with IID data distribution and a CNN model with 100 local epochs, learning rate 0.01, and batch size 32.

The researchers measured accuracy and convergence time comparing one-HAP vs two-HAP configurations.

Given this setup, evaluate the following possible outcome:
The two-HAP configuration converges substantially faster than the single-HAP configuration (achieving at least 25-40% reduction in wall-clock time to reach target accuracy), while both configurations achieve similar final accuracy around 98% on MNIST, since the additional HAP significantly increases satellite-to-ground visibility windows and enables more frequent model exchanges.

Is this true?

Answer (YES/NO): NO